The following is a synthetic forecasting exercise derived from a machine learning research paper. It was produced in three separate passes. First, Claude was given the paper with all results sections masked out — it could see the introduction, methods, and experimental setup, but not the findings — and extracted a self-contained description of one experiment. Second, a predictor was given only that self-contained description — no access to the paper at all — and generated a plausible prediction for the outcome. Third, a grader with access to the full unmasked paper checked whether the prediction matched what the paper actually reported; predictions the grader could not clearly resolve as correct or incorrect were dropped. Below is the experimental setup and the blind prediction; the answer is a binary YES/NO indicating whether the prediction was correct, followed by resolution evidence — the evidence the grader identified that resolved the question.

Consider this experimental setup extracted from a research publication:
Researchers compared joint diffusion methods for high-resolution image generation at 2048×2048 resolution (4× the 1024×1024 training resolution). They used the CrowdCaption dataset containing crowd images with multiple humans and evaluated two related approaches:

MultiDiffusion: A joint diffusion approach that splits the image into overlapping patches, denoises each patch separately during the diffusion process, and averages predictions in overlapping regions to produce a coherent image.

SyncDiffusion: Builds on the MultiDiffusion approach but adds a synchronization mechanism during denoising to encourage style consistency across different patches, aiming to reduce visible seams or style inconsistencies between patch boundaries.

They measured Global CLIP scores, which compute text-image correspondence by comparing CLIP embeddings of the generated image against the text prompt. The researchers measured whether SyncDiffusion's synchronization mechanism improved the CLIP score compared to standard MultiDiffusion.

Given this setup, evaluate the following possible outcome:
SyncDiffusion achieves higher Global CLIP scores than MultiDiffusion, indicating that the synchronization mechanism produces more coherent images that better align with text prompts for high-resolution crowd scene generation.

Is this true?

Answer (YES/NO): NO